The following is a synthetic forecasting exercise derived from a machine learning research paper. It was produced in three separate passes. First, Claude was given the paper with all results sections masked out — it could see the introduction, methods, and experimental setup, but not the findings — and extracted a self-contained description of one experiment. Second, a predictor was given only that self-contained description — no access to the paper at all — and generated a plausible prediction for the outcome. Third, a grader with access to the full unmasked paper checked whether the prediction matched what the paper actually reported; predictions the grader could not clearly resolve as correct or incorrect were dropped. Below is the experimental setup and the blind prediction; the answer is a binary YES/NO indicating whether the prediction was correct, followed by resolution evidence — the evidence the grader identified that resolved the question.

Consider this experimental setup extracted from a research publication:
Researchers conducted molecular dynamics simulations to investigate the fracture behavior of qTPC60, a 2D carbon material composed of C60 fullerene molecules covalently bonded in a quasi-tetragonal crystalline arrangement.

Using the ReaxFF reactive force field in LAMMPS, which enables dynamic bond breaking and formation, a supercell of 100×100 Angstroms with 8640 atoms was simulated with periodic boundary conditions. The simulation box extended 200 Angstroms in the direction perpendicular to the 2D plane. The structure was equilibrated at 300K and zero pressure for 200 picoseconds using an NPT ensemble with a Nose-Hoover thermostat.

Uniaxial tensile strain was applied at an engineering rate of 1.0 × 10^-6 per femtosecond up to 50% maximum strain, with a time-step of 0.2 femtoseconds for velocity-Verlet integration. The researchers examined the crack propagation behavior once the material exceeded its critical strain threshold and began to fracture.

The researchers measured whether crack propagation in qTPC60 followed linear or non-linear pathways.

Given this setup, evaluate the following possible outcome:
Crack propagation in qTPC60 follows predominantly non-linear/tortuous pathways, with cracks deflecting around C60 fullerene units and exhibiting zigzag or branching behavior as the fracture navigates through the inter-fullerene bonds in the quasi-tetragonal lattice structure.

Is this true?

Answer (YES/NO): NO